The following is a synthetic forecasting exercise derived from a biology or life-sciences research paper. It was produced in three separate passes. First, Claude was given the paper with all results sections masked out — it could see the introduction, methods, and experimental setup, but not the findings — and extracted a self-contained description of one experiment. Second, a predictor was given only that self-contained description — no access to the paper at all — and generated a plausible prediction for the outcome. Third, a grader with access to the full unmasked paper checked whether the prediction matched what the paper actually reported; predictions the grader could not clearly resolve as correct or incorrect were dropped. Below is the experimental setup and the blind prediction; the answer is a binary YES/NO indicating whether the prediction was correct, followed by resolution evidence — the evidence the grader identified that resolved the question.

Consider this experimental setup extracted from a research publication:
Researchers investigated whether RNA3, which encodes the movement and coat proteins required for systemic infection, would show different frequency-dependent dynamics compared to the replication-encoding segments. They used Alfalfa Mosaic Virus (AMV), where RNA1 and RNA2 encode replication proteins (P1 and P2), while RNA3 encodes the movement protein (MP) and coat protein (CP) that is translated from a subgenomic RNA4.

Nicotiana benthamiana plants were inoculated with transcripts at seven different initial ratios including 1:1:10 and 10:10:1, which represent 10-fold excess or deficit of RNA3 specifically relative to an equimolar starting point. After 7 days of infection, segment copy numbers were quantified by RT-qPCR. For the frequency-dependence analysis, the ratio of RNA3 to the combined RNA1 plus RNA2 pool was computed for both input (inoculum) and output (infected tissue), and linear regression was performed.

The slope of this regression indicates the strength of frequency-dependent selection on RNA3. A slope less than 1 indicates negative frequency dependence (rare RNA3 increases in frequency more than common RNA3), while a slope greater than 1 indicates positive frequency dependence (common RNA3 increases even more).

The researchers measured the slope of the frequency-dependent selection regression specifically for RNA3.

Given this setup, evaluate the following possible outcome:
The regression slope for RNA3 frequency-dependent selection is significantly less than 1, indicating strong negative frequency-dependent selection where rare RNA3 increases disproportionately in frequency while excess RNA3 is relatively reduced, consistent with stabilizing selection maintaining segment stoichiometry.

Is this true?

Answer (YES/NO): YES